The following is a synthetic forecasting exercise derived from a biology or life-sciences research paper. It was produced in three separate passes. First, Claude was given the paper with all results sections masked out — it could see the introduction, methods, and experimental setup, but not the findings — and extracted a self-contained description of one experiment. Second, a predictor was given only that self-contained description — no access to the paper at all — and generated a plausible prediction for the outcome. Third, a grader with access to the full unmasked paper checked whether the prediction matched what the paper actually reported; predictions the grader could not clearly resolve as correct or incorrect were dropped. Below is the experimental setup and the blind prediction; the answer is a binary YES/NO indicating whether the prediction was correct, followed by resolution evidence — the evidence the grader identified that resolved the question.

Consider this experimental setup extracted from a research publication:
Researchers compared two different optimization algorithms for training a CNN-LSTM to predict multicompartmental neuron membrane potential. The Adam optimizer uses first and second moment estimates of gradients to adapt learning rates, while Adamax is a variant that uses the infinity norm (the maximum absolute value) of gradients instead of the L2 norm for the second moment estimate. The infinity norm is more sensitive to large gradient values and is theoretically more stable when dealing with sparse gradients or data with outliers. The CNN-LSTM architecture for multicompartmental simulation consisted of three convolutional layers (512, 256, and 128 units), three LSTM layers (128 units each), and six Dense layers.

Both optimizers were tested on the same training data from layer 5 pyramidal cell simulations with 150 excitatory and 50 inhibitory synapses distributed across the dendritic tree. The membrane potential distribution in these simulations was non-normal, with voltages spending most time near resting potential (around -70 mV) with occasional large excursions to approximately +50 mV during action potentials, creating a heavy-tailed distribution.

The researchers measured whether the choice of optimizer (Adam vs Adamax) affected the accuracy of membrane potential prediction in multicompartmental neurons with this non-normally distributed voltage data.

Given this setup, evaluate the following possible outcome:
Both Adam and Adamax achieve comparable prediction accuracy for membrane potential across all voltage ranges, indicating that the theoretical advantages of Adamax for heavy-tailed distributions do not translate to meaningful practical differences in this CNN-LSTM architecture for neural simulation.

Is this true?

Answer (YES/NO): NO